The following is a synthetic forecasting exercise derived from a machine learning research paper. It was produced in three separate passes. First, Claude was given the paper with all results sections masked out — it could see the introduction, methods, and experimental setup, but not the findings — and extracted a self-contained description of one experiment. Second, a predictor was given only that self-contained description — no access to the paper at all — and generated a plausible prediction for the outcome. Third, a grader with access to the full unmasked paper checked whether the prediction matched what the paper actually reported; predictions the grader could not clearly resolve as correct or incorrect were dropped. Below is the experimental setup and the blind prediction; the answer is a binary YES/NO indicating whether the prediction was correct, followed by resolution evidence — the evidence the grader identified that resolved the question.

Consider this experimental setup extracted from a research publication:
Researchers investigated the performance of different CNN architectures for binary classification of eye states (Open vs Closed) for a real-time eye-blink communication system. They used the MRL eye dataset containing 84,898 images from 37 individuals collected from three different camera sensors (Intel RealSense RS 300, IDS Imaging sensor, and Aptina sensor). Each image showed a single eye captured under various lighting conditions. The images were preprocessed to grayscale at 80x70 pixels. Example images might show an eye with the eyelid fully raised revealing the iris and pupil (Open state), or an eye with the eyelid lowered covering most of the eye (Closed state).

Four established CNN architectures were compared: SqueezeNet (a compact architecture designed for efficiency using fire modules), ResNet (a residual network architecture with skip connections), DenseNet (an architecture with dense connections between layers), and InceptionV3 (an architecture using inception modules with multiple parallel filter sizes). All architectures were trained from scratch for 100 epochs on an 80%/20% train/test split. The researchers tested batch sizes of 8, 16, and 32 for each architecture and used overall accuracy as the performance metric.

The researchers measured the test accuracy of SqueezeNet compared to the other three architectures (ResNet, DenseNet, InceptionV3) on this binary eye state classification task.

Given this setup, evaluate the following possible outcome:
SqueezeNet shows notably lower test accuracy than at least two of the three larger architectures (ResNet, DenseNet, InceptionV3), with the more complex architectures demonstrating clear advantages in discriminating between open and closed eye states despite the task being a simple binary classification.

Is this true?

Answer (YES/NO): YES